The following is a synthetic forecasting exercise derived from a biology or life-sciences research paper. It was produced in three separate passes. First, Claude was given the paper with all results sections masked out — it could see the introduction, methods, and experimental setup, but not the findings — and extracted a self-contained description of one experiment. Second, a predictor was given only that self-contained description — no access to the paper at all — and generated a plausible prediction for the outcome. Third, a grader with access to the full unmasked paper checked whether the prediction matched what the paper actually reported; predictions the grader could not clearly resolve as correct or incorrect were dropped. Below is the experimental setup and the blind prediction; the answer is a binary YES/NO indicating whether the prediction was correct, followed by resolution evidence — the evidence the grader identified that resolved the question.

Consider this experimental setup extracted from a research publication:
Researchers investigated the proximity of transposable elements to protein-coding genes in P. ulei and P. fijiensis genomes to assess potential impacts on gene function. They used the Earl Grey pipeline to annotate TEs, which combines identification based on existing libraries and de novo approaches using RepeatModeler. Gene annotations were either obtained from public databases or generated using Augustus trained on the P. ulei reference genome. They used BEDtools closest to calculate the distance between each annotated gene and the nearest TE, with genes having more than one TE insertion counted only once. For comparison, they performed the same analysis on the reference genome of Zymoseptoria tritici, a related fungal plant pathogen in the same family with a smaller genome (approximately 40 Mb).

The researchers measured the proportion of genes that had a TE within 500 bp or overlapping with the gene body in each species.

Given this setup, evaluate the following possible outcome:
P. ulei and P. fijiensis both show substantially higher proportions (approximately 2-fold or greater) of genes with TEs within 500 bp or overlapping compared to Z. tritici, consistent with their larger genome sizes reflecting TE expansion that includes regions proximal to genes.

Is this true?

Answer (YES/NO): NO